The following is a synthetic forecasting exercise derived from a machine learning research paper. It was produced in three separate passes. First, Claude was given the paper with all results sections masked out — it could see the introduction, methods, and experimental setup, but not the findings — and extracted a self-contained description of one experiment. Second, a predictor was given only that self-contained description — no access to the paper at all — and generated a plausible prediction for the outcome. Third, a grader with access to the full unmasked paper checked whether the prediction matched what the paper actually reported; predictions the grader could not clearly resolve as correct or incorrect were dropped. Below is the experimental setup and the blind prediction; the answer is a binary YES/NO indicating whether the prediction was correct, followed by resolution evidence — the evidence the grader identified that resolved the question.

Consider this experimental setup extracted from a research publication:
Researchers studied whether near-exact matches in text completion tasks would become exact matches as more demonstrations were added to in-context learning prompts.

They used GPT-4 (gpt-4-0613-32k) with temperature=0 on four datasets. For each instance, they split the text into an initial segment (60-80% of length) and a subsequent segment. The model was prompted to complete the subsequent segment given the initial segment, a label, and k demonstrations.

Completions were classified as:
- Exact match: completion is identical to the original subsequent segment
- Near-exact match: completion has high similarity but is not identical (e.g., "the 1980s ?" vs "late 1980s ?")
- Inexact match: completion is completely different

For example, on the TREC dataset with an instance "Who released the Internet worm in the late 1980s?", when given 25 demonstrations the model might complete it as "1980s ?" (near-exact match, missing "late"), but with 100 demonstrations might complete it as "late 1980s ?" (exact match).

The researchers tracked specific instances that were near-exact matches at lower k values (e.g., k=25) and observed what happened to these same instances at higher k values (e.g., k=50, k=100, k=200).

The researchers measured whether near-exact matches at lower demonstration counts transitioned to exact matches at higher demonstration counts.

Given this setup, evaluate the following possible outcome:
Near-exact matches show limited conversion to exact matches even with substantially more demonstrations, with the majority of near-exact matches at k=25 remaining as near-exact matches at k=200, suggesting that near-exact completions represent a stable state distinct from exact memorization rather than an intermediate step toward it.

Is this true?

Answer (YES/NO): NO